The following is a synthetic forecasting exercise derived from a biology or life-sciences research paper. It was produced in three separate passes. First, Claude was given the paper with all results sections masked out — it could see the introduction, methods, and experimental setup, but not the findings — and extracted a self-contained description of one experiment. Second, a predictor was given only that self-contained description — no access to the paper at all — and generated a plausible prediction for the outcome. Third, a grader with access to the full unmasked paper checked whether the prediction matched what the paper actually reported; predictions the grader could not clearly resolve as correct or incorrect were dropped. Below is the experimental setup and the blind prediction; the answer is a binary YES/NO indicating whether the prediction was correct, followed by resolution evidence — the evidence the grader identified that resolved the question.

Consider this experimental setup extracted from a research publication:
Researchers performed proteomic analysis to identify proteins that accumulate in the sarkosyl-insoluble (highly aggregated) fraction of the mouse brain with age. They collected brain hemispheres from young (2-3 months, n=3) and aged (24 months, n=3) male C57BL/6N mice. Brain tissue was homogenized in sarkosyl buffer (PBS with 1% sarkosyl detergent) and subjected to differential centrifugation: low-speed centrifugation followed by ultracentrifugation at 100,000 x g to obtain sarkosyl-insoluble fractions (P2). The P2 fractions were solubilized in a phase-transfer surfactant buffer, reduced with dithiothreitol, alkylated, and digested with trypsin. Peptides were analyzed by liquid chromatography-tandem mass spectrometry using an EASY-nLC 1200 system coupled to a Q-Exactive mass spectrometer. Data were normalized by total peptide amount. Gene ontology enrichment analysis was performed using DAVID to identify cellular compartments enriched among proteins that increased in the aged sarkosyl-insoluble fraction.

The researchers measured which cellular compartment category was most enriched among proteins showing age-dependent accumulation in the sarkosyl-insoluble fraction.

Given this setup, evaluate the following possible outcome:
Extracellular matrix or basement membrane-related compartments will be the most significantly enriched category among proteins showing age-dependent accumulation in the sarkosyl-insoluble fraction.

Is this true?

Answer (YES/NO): NO